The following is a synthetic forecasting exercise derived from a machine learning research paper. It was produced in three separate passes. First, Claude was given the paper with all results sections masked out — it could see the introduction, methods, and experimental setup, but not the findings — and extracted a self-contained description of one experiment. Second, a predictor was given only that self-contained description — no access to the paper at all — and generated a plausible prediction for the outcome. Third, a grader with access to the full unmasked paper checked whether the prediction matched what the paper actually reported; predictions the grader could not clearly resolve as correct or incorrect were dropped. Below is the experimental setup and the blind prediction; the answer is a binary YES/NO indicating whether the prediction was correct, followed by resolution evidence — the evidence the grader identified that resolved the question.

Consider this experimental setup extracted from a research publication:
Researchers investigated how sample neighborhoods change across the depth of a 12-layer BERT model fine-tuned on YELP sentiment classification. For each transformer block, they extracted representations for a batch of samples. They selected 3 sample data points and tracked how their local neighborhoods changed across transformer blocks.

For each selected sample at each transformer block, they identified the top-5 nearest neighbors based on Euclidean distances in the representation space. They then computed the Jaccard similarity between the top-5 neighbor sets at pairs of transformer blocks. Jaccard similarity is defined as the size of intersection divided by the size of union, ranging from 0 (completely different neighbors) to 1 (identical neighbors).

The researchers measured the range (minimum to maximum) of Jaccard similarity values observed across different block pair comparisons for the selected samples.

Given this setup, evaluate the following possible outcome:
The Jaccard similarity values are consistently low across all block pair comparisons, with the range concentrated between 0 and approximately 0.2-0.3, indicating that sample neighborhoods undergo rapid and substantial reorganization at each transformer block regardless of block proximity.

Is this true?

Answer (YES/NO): NO